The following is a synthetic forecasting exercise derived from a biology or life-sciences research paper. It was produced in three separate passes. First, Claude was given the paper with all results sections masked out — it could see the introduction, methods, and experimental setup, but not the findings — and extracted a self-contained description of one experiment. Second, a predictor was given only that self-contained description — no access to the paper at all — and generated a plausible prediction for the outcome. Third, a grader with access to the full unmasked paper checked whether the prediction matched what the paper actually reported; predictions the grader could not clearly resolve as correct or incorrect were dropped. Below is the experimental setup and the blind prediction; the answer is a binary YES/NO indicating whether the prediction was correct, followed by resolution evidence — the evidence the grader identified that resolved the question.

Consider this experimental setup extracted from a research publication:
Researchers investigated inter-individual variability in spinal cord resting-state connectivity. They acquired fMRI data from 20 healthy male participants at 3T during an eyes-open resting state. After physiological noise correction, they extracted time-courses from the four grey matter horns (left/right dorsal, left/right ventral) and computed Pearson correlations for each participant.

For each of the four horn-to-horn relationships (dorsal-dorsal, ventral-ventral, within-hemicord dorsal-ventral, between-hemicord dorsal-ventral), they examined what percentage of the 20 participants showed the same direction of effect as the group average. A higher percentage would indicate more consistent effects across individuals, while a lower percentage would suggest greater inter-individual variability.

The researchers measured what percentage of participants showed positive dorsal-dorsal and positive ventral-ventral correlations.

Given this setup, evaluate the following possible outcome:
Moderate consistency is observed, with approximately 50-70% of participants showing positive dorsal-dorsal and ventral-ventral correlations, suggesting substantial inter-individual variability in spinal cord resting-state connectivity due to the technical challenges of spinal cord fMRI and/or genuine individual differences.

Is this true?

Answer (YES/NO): NO